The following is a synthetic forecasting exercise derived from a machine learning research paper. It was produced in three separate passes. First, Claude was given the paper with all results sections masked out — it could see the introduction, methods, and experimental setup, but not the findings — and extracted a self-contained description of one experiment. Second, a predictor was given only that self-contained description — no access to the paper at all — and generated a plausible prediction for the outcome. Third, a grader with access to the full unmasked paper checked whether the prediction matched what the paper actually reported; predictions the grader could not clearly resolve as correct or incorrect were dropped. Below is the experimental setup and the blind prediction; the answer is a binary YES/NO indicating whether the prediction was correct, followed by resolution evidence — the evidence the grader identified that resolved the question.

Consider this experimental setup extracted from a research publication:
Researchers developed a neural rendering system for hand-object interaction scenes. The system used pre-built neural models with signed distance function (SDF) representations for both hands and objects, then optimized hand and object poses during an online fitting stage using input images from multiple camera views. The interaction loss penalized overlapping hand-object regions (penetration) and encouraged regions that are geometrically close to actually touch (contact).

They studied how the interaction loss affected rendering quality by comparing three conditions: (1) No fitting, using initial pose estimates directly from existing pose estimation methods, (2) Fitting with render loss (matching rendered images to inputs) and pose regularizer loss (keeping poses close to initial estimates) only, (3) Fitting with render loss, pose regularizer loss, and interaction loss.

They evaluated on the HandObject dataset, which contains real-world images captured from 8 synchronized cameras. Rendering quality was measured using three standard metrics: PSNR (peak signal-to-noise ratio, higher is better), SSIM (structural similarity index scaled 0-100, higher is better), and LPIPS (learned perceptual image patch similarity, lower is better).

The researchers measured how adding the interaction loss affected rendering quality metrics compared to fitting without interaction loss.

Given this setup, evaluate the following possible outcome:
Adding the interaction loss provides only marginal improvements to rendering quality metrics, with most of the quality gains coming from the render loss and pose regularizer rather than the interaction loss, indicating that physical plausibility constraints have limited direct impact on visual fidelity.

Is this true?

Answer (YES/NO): YES